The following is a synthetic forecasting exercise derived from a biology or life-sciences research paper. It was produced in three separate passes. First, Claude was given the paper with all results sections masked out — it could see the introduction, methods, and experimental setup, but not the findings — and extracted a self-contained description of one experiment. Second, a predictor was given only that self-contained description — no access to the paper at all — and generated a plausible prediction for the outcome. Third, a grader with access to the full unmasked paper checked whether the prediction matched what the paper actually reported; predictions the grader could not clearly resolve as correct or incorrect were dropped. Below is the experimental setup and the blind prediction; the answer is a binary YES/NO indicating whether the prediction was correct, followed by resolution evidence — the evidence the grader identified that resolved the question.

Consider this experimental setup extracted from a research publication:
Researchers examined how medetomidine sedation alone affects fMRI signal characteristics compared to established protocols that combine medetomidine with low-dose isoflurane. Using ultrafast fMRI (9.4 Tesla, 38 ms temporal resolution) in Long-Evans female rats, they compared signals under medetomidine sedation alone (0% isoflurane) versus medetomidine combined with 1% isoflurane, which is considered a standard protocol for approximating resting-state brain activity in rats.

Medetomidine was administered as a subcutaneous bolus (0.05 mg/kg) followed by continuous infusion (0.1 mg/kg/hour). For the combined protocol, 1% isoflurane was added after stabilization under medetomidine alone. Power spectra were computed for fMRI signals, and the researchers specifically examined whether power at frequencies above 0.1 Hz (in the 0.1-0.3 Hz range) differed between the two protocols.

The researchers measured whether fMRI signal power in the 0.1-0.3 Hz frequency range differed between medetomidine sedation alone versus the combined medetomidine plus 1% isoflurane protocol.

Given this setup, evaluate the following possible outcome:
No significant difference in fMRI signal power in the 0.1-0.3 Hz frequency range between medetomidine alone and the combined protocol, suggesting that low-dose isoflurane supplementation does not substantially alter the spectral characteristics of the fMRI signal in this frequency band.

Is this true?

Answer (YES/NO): NO